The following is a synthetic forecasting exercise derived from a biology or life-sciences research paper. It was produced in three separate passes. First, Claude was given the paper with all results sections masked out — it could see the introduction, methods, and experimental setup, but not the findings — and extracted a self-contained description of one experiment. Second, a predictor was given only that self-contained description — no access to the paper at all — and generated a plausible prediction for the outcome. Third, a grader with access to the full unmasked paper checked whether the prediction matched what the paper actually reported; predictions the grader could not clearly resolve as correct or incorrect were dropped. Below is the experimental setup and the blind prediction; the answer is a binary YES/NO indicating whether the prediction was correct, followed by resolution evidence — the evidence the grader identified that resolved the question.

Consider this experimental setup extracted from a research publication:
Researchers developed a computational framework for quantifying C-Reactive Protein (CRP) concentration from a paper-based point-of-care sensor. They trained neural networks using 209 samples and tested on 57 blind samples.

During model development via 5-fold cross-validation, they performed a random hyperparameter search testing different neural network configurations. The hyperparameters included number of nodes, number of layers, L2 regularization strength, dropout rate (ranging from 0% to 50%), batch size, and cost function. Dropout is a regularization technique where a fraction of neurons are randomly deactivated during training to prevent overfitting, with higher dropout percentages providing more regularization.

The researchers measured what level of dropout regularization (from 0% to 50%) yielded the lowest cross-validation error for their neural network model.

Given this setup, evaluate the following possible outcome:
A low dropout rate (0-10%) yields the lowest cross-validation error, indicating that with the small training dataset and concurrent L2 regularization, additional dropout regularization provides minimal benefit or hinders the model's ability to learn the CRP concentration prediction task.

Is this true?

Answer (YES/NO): NO